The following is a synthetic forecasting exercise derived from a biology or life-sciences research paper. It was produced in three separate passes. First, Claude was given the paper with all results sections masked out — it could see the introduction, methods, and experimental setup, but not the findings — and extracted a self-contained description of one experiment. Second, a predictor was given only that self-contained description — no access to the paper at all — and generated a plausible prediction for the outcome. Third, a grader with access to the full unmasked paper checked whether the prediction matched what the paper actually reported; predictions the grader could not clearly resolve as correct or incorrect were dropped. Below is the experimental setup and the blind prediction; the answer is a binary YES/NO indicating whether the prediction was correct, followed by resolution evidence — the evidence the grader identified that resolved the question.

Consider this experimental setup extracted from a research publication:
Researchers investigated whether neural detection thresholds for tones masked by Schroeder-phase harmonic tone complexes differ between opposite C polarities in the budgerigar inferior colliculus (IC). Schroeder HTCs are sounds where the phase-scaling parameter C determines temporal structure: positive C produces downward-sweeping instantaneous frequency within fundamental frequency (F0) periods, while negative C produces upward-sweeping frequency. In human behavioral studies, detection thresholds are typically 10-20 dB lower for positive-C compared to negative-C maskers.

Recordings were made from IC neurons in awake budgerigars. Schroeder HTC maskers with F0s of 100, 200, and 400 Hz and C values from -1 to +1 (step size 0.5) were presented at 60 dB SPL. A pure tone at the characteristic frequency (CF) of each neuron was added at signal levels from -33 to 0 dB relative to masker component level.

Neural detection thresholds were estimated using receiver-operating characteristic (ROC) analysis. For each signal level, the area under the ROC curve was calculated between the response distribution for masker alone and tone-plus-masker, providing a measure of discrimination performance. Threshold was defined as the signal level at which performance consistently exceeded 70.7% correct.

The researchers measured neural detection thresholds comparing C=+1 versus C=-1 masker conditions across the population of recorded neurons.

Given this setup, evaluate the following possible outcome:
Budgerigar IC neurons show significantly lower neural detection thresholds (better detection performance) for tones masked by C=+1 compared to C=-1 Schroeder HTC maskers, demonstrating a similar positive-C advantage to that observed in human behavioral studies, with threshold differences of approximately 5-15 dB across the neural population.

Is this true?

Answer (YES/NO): NO